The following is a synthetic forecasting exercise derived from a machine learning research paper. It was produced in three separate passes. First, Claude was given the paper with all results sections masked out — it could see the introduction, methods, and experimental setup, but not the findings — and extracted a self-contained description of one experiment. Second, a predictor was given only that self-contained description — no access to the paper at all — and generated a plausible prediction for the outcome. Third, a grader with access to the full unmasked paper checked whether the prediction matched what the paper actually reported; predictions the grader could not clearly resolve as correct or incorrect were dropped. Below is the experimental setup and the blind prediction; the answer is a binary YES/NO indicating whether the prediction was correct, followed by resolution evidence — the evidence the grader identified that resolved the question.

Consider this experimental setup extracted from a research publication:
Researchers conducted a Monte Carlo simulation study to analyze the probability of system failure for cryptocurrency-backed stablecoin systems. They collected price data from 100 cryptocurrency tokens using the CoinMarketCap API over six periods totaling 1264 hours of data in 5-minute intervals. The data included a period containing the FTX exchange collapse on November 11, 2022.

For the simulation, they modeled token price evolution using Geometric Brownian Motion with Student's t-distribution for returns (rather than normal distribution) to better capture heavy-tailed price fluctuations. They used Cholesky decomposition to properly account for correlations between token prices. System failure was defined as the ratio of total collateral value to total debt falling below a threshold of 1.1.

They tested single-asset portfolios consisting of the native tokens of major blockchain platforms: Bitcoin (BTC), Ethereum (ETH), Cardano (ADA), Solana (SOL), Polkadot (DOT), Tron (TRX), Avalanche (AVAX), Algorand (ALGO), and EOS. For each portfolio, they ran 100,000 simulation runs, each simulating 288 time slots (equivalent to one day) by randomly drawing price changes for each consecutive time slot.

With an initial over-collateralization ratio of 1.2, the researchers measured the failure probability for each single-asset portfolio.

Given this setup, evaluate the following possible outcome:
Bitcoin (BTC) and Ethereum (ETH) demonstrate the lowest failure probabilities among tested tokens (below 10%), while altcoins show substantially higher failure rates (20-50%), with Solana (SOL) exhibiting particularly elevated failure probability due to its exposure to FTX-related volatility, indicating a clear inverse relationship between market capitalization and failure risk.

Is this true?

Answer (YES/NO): NO